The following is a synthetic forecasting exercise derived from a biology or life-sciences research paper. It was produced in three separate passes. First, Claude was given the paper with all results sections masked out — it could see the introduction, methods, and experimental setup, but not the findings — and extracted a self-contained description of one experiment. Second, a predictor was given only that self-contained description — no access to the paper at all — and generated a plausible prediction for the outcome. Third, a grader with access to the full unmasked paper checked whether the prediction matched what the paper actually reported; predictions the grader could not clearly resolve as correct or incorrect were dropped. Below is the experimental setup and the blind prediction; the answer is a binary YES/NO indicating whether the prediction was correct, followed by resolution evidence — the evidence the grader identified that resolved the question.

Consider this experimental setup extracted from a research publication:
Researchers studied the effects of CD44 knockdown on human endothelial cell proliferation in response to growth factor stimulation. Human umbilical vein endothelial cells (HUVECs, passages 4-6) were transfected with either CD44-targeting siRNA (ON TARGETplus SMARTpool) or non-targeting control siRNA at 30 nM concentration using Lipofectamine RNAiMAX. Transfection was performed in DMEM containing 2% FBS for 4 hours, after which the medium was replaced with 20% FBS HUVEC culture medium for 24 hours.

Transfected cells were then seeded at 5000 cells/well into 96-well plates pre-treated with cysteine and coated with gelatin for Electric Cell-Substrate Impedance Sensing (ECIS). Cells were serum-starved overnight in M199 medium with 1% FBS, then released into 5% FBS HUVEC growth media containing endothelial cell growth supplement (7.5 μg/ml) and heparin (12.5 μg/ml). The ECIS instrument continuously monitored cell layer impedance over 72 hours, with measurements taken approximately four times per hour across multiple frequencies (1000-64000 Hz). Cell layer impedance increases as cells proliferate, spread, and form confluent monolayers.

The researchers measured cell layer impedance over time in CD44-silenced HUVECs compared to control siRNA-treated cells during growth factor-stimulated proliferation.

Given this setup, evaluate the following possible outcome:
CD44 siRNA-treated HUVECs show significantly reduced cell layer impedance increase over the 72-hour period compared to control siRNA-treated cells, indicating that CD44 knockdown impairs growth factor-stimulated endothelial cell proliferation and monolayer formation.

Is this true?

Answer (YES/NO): NO